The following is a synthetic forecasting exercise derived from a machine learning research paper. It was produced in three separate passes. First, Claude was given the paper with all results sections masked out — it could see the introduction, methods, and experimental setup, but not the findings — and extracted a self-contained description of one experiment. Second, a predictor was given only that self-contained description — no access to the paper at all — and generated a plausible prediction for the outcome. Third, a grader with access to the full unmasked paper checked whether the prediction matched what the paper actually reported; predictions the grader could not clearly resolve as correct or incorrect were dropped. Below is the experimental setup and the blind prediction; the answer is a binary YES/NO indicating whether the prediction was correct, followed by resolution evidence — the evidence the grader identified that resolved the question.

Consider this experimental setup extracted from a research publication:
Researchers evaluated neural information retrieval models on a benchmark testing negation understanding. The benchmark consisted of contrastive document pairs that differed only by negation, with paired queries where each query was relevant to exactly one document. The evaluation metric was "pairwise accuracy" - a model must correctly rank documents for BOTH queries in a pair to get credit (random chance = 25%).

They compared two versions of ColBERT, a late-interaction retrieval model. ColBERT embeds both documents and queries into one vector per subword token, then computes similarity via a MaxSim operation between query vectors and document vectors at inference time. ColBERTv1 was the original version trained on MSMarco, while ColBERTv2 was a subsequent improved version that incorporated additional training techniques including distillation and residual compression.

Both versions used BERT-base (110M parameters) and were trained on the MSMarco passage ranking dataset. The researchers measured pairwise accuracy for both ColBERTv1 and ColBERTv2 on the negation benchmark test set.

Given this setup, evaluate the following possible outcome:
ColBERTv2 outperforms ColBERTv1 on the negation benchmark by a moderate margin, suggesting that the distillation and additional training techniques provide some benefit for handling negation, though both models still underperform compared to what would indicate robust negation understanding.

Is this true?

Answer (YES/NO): NO